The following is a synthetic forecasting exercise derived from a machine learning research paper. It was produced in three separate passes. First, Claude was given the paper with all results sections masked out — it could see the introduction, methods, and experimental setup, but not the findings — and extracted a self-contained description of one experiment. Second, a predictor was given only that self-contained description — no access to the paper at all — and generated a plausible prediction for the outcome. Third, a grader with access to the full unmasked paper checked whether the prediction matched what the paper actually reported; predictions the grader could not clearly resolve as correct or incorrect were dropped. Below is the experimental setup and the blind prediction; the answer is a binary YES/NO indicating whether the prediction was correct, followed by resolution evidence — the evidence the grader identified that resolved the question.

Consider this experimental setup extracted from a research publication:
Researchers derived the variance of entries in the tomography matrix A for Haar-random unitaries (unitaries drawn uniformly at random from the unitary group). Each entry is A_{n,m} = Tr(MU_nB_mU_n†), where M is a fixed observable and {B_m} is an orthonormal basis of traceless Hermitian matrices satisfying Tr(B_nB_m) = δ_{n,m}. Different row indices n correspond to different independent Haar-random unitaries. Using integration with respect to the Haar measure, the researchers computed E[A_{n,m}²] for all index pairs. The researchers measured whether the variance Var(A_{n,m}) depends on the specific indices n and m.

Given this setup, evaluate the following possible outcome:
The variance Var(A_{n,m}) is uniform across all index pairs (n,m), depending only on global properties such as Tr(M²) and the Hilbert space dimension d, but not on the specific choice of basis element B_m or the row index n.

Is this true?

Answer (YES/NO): YES